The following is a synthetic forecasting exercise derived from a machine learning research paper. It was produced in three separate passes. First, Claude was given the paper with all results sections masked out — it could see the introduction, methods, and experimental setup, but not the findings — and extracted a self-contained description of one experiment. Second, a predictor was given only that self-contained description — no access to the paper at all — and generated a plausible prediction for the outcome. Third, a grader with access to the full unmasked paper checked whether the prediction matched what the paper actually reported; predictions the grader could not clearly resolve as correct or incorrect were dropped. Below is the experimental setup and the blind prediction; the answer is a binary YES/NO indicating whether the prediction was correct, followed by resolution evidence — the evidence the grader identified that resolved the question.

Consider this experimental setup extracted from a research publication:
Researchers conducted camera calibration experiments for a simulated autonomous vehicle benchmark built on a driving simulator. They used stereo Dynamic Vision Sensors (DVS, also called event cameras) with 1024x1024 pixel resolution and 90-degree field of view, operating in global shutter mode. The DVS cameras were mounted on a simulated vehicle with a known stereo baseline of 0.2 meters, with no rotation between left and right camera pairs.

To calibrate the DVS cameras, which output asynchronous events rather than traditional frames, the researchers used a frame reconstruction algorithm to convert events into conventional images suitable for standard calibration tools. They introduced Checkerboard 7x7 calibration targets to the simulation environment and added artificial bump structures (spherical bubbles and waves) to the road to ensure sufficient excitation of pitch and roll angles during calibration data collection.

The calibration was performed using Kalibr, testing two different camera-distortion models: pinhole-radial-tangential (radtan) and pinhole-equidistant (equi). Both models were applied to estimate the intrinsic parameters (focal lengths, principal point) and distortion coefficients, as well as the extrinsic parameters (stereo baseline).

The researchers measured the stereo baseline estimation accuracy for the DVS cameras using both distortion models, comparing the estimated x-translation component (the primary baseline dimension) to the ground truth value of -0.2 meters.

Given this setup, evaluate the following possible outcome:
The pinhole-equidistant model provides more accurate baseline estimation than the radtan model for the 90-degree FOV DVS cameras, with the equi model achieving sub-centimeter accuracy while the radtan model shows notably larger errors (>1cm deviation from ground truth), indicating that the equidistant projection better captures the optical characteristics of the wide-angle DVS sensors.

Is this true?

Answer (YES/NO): NO